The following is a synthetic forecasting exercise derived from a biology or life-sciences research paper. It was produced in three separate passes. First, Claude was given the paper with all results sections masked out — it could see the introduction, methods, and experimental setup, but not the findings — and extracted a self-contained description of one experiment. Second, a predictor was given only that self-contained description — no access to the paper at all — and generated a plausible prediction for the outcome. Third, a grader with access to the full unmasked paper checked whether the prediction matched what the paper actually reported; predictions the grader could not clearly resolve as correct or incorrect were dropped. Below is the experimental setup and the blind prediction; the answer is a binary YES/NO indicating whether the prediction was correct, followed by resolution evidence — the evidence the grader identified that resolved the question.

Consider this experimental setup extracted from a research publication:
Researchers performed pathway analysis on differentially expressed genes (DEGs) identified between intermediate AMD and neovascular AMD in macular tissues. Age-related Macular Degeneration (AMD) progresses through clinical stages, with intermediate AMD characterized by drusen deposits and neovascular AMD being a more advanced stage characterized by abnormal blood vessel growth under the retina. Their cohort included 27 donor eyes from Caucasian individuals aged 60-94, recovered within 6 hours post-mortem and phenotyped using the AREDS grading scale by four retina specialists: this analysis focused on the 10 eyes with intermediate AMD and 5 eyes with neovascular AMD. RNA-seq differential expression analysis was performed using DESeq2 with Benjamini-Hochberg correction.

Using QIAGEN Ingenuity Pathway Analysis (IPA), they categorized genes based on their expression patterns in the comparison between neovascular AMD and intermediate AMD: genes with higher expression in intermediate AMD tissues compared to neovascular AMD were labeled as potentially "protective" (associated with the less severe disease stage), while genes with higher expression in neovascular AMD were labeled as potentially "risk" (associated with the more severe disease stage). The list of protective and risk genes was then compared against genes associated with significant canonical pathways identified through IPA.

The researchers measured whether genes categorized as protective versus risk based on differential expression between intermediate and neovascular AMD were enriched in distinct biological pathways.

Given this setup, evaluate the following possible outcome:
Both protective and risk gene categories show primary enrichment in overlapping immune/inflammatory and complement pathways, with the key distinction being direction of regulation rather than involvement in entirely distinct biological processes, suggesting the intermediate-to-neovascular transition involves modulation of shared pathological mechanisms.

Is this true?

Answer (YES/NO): NO